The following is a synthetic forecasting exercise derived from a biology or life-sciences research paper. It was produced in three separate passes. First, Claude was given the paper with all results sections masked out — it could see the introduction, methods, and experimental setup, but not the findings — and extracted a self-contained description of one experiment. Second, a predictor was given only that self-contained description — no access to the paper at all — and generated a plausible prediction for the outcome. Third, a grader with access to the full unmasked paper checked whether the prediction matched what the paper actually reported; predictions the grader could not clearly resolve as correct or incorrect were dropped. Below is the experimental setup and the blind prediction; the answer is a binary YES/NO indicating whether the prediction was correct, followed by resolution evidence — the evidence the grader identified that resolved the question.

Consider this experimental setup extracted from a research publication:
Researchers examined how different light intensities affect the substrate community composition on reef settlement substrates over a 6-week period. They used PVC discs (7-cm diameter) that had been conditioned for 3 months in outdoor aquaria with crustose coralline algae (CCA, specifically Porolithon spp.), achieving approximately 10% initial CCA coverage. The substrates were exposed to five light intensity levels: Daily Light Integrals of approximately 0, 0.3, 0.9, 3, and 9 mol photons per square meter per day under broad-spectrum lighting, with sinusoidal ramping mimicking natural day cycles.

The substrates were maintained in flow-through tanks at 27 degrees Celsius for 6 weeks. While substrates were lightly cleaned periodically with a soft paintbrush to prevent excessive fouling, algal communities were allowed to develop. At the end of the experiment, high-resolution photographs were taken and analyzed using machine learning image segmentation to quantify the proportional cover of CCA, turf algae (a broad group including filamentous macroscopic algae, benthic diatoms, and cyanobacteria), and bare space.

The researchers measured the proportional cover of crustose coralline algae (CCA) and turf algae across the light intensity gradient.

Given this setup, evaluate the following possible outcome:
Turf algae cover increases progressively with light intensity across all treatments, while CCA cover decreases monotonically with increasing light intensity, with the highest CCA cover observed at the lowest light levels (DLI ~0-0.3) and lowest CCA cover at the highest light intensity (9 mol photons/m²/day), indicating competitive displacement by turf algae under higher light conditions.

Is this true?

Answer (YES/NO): NO